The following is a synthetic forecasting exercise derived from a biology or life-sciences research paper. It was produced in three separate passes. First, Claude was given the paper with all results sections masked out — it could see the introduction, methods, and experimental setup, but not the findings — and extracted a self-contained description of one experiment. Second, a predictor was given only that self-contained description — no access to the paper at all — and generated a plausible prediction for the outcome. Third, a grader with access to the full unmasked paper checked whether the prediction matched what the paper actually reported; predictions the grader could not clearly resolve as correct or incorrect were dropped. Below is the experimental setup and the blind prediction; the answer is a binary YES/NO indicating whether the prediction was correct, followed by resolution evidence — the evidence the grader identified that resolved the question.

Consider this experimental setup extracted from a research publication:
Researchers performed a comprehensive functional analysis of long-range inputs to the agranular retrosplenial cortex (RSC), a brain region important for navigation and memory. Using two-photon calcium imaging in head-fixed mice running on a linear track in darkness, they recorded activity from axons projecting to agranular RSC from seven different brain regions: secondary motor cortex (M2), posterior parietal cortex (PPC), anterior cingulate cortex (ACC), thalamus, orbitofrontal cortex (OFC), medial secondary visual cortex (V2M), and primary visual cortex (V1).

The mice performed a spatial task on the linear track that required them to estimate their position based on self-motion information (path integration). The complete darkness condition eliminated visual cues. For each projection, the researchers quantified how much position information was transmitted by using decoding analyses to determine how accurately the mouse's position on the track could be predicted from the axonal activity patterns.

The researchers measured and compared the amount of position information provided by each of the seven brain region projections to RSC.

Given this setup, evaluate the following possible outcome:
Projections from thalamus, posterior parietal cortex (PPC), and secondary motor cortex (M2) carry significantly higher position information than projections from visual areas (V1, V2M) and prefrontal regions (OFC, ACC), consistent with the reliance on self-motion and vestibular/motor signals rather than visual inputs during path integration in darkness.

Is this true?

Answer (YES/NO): NO